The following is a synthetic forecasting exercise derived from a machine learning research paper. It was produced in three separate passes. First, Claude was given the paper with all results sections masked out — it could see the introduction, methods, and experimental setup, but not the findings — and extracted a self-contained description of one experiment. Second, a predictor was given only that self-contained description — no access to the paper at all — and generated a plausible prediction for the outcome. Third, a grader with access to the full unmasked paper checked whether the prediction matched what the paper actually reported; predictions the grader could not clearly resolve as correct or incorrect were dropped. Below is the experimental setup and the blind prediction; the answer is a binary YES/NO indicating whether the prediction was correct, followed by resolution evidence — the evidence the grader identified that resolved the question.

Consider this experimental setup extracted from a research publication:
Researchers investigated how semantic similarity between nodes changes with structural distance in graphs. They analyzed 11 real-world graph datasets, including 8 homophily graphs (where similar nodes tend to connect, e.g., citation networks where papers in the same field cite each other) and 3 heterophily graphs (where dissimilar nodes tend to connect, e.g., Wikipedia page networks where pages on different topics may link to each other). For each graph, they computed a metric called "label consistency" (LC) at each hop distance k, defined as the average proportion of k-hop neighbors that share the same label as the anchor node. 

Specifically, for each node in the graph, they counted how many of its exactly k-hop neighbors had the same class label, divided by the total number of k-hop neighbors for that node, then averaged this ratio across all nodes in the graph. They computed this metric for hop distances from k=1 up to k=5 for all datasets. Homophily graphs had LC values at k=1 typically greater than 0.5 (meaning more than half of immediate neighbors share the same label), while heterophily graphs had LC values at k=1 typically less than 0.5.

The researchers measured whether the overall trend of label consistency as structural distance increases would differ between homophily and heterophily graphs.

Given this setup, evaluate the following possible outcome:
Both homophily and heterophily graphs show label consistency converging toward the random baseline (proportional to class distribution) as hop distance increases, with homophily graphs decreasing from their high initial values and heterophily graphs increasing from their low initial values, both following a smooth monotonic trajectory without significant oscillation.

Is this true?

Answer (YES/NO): NO